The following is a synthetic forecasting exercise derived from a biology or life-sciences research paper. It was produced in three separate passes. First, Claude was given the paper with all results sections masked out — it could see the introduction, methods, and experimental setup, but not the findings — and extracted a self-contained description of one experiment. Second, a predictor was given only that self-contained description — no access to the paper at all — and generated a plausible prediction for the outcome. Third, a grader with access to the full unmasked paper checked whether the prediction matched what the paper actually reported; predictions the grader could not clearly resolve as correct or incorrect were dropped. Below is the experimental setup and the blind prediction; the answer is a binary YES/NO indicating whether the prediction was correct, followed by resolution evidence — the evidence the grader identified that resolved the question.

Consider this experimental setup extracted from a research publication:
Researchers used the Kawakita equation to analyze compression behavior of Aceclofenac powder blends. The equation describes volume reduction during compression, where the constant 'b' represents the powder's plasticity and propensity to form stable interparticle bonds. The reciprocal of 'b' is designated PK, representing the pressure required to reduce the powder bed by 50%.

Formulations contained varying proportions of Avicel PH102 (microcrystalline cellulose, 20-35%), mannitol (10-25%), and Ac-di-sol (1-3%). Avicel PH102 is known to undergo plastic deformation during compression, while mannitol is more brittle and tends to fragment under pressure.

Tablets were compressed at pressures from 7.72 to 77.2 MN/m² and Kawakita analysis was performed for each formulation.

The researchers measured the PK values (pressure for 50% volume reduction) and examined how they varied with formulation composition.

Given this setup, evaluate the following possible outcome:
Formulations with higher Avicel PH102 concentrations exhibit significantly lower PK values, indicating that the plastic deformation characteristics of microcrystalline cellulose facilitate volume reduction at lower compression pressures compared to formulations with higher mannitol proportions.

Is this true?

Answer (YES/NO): NO